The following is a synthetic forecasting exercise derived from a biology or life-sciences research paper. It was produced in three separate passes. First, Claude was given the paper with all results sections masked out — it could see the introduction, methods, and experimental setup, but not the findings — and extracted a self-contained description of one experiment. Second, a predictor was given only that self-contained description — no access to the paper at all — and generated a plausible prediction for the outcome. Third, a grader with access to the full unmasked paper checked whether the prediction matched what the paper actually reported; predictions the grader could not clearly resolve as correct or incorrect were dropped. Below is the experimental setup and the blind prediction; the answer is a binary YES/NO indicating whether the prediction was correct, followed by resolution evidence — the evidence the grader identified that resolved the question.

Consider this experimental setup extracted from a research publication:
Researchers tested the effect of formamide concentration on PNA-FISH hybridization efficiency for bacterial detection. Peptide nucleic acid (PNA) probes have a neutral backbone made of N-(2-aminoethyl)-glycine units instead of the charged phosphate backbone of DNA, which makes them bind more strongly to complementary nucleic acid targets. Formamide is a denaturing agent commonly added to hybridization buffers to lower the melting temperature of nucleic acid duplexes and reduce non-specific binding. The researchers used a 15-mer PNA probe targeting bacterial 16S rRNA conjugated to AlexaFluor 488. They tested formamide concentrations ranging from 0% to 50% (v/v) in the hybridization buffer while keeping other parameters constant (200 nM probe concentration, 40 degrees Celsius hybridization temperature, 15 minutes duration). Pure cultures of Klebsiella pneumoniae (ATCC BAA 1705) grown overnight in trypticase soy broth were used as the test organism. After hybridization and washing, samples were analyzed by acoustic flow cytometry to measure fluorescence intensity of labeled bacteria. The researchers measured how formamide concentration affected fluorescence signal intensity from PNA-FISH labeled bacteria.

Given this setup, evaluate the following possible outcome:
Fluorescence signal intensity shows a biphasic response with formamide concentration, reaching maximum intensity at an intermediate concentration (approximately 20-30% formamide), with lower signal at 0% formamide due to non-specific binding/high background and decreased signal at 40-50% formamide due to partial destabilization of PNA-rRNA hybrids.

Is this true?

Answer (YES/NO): YES